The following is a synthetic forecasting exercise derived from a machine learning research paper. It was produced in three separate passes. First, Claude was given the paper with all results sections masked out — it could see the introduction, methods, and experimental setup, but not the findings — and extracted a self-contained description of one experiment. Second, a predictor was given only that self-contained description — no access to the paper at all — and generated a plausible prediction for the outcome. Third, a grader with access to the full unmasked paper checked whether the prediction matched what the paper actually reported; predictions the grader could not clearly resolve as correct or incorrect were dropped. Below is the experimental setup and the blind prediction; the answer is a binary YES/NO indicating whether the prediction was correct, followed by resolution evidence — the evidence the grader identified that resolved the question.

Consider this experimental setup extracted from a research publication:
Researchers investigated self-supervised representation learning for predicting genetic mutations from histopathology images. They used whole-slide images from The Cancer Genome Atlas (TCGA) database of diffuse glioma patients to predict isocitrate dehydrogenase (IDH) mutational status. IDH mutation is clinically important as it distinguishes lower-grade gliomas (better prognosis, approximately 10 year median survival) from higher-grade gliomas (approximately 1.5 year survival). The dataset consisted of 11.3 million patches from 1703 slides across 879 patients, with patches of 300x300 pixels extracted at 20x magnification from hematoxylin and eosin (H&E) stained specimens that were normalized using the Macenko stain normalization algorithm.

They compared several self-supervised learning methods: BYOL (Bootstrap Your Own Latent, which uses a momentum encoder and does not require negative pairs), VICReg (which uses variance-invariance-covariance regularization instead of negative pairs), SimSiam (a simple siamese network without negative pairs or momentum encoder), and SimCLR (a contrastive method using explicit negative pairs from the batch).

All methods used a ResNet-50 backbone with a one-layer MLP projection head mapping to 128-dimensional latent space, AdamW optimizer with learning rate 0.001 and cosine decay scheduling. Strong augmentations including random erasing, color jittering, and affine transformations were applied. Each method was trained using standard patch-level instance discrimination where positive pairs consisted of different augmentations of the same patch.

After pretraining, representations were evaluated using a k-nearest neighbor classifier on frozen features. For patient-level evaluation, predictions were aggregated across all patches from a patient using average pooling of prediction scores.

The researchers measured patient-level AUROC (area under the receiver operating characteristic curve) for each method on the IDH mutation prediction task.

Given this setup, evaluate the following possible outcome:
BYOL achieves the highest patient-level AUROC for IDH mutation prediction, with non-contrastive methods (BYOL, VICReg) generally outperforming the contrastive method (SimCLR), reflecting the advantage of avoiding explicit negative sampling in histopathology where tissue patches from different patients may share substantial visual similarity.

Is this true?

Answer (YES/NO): NO